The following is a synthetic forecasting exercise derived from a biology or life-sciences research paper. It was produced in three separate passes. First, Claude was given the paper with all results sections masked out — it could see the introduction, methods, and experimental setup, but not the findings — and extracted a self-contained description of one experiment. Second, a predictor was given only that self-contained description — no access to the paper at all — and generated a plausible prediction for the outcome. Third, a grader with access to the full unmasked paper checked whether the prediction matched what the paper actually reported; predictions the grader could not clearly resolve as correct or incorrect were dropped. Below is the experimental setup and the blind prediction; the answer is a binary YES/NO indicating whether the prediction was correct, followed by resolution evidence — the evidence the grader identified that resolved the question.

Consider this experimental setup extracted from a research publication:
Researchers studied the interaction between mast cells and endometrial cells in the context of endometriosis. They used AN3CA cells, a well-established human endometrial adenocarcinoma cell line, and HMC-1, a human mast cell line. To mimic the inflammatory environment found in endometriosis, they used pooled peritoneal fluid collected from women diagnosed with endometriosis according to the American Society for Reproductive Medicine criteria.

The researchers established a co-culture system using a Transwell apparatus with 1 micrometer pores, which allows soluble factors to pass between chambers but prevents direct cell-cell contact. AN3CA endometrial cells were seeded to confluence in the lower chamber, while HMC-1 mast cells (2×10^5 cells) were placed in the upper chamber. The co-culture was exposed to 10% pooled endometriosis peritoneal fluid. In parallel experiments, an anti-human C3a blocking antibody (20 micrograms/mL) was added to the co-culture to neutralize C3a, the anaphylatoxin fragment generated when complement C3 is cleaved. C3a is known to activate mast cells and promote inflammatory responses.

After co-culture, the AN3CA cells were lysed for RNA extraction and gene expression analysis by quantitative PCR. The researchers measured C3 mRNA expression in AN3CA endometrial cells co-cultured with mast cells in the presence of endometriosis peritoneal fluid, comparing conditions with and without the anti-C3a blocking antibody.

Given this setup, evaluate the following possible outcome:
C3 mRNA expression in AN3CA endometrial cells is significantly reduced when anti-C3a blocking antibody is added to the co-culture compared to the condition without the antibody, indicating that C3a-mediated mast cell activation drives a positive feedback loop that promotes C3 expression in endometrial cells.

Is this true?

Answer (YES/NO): YES